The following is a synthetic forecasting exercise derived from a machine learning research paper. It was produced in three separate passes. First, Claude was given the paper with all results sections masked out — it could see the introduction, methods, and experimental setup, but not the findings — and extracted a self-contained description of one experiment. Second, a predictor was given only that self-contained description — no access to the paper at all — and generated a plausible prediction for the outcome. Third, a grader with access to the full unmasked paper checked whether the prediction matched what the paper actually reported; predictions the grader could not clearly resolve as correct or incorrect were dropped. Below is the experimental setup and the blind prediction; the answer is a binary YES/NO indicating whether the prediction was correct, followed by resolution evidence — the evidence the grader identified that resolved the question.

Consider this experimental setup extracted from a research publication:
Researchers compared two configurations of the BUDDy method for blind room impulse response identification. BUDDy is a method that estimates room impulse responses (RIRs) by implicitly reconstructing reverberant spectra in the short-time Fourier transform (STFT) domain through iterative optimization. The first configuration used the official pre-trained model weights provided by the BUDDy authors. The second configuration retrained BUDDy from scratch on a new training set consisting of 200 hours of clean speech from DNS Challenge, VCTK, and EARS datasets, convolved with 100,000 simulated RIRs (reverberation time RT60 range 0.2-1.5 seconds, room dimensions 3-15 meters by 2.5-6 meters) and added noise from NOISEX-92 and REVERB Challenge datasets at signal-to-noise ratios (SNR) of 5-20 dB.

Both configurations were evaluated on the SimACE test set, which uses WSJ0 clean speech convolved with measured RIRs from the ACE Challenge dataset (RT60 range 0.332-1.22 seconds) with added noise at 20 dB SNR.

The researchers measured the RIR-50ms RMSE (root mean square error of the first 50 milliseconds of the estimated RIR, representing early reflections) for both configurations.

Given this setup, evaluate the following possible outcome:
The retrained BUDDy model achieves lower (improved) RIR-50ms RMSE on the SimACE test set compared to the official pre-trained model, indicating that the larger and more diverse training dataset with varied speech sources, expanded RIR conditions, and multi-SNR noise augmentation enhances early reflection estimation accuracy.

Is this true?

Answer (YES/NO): NO